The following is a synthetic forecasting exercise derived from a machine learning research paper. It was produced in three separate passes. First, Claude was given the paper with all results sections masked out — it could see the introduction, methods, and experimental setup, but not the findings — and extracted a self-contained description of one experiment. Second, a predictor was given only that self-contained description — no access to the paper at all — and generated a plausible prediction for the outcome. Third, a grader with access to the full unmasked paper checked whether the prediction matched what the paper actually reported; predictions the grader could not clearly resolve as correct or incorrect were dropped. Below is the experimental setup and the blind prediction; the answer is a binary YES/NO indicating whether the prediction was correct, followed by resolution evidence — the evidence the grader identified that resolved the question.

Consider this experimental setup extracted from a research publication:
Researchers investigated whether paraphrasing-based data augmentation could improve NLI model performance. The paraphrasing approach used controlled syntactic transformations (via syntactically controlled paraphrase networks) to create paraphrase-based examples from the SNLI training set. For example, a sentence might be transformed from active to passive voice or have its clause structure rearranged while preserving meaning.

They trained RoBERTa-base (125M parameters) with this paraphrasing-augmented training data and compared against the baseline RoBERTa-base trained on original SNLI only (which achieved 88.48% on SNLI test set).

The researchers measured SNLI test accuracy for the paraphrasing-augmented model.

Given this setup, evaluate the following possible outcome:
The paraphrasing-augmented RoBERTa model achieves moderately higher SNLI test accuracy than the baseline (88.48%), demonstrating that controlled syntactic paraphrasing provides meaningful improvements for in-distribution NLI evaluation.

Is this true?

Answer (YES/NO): NO